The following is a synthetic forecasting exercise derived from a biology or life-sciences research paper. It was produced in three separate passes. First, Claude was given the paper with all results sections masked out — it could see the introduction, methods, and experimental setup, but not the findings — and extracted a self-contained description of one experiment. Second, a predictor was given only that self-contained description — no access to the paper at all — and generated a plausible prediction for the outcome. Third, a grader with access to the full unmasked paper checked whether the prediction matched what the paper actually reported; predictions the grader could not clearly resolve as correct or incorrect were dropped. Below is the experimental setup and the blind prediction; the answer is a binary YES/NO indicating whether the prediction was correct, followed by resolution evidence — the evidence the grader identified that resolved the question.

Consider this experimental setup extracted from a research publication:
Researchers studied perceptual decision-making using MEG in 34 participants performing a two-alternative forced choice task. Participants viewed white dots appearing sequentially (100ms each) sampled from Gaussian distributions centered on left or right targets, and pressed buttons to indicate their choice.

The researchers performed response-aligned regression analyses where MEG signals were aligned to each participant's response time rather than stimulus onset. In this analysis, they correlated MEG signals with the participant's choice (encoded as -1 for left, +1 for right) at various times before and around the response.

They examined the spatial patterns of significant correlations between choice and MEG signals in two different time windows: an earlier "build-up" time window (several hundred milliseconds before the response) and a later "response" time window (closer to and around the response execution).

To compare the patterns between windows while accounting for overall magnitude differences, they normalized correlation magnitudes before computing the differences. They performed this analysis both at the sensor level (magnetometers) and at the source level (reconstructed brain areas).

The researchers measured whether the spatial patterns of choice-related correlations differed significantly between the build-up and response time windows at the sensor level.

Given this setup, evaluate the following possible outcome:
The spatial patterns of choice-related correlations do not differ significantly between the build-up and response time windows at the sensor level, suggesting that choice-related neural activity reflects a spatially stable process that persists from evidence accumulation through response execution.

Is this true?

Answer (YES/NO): NO